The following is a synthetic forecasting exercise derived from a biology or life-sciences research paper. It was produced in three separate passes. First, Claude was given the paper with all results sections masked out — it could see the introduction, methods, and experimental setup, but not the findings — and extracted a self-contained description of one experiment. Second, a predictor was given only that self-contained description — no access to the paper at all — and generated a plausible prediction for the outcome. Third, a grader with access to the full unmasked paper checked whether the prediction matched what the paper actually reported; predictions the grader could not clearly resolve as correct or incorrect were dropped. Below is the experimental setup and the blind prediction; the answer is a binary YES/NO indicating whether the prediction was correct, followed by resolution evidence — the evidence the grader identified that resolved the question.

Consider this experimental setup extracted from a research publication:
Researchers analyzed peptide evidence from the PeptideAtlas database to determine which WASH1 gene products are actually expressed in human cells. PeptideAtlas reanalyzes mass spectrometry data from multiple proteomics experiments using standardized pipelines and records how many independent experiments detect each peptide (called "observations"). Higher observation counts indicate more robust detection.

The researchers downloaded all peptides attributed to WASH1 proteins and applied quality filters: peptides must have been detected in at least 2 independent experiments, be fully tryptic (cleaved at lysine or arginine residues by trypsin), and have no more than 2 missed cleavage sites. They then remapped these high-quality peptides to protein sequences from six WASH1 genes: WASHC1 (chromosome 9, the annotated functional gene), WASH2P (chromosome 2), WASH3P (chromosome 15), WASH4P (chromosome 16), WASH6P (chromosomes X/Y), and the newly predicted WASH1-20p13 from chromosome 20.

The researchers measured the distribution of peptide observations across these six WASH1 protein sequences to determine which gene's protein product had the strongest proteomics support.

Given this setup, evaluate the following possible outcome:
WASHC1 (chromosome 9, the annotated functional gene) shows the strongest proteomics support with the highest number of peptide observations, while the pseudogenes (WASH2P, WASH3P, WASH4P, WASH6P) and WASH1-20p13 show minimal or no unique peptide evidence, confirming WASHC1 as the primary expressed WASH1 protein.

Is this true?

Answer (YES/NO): NO